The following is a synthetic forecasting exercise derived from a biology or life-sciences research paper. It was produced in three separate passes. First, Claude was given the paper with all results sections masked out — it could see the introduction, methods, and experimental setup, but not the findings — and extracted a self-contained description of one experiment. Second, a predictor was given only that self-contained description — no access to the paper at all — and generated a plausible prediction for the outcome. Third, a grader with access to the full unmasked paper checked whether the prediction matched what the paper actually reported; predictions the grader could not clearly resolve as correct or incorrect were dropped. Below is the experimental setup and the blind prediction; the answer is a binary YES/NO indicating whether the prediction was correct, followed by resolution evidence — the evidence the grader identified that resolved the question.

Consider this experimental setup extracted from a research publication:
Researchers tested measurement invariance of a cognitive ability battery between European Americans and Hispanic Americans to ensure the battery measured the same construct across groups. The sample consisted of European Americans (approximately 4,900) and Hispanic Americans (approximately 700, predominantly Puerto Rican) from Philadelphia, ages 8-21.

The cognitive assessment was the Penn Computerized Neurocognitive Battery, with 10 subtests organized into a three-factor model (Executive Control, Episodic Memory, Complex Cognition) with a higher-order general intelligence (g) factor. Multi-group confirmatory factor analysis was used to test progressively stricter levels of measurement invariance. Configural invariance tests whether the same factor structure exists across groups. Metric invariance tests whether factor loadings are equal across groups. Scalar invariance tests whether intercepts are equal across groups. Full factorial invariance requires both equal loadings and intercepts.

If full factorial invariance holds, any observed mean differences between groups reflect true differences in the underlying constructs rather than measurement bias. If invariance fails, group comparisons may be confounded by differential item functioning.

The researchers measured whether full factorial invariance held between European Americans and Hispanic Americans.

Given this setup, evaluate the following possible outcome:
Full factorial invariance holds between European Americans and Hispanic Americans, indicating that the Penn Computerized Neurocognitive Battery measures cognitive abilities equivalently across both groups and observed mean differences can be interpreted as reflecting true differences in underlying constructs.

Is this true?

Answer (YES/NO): YES